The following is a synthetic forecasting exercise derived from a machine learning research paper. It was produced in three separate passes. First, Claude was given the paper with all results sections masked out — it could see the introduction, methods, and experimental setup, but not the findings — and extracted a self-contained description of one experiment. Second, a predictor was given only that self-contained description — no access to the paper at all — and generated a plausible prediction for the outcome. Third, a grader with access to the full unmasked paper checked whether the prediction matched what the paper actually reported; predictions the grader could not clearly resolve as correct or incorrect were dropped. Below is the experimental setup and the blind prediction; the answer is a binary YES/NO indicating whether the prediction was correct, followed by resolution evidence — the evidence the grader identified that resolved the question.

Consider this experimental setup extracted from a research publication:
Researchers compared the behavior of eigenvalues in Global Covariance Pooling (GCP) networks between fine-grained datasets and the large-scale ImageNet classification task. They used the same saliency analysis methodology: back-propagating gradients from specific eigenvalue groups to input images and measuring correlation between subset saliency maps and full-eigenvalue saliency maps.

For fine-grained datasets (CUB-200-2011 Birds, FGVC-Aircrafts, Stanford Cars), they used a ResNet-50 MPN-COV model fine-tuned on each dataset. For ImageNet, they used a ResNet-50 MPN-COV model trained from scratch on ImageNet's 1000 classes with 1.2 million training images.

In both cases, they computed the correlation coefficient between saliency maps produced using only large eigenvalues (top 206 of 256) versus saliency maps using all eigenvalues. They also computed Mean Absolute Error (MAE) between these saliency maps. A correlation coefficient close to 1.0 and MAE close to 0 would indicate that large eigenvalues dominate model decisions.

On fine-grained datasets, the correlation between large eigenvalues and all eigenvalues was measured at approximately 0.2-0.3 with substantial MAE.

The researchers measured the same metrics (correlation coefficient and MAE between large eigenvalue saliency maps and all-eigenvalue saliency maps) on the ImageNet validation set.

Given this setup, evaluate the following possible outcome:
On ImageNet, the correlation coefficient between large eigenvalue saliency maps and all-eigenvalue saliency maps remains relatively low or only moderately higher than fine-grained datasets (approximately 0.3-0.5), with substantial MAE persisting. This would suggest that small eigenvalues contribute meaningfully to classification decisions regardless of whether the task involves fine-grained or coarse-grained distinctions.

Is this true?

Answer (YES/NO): NO